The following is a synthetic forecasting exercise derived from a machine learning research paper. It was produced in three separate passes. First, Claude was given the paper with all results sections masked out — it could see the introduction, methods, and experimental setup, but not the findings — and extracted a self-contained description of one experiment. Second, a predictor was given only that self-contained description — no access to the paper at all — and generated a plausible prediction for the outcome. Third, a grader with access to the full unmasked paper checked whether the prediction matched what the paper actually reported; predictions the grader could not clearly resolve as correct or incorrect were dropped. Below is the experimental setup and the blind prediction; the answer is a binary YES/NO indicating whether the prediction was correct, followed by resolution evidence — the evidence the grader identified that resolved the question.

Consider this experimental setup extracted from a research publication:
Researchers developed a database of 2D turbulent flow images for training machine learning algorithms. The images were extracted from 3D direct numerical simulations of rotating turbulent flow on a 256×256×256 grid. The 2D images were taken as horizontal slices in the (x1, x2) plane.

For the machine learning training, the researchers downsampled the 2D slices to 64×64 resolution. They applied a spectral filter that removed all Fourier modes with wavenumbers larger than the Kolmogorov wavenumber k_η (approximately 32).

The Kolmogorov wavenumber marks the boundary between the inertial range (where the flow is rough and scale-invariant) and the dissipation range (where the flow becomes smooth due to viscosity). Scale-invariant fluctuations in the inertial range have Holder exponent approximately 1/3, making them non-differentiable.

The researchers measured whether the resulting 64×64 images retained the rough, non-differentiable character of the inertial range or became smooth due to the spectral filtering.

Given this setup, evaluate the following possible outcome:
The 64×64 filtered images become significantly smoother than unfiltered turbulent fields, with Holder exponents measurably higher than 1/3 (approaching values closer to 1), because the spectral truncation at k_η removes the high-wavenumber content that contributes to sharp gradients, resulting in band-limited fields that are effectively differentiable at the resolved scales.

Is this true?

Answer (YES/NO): NO